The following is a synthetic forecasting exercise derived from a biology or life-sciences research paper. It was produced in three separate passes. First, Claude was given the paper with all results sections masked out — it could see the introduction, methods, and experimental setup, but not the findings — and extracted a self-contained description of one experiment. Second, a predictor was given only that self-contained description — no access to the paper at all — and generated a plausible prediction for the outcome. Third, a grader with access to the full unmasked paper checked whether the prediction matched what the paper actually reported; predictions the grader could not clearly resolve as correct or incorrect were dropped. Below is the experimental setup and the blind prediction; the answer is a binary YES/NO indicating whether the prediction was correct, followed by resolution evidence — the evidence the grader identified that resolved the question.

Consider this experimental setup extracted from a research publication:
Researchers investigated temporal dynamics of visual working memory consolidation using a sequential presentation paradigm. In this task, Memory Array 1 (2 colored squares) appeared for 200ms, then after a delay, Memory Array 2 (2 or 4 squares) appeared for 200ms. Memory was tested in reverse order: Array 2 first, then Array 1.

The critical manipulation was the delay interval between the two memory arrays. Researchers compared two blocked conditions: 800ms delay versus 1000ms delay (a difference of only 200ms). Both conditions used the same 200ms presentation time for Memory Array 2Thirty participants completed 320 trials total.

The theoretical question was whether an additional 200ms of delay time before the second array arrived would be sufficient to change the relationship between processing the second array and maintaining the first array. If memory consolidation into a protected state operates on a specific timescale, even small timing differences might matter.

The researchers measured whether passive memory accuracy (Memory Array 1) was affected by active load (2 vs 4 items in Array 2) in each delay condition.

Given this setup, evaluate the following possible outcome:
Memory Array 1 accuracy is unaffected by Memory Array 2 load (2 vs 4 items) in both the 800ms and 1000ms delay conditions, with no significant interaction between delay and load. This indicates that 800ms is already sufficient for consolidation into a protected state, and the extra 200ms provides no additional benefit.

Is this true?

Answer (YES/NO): NO